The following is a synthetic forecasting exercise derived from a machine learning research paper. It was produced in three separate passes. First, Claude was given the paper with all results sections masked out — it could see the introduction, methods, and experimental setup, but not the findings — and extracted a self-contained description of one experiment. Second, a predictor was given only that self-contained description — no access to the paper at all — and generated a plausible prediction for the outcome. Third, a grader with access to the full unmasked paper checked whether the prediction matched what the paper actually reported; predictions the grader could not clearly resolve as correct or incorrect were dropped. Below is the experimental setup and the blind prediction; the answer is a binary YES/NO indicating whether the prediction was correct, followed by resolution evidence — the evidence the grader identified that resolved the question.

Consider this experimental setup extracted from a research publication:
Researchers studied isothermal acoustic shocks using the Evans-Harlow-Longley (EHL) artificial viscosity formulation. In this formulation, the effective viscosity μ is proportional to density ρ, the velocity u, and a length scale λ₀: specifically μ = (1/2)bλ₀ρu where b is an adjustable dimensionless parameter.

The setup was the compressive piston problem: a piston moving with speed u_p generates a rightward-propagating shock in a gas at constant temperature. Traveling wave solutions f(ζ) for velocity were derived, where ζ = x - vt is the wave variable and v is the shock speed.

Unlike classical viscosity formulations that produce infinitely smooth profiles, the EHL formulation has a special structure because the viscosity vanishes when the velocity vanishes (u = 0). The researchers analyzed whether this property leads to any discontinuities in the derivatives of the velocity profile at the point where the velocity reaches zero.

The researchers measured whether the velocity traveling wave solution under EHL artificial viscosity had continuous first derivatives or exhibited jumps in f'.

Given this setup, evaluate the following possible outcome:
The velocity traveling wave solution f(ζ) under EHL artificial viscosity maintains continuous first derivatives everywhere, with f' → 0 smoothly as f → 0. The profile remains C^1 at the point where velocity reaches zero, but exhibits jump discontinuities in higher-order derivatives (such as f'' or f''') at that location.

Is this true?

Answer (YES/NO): NO